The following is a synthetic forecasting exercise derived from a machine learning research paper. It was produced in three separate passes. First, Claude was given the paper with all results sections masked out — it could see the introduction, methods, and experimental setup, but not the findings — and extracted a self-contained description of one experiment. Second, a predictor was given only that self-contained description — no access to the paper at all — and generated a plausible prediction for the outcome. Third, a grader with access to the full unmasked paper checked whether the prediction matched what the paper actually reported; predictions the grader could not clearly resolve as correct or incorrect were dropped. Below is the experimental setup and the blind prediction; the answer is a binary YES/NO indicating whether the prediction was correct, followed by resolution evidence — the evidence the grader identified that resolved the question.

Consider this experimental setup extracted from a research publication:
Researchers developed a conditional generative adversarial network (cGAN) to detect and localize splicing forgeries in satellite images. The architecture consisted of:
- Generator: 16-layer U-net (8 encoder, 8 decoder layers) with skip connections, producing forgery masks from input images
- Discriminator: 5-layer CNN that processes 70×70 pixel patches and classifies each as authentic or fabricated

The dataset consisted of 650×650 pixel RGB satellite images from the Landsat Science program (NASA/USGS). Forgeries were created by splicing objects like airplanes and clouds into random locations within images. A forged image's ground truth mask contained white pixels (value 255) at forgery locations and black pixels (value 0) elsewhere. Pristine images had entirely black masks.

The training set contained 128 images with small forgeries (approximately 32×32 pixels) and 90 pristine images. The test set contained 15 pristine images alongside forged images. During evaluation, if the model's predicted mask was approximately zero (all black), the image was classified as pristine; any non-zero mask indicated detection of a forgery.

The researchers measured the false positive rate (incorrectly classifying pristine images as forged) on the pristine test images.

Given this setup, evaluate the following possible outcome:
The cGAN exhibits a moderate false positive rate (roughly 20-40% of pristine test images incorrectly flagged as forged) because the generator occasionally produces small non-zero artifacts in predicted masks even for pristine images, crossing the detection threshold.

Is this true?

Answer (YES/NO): NO